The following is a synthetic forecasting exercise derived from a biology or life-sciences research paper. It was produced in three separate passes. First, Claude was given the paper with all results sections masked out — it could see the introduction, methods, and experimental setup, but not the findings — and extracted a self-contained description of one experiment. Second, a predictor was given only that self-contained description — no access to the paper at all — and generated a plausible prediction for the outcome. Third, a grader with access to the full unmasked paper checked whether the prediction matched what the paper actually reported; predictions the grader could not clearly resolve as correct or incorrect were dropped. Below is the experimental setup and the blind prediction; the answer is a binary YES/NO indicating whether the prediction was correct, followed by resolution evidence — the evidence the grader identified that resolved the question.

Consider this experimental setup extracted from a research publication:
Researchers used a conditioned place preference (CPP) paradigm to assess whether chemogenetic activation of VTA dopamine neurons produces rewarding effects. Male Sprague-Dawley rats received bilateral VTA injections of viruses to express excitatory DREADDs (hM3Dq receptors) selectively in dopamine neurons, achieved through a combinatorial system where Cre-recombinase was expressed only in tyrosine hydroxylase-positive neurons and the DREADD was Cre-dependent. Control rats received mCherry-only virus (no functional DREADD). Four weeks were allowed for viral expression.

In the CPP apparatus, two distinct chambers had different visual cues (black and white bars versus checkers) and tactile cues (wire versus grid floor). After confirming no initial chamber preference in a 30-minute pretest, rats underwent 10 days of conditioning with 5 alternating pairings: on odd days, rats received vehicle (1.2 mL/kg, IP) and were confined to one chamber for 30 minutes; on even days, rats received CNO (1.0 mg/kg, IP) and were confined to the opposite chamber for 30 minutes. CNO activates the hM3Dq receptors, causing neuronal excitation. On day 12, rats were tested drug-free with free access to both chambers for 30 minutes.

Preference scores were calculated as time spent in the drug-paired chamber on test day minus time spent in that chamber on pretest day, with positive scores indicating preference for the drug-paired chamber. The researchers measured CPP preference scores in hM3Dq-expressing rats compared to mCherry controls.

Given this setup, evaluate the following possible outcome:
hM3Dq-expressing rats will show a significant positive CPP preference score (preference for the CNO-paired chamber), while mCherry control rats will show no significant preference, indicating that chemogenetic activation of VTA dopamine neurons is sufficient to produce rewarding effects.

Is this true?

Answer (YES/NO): YES